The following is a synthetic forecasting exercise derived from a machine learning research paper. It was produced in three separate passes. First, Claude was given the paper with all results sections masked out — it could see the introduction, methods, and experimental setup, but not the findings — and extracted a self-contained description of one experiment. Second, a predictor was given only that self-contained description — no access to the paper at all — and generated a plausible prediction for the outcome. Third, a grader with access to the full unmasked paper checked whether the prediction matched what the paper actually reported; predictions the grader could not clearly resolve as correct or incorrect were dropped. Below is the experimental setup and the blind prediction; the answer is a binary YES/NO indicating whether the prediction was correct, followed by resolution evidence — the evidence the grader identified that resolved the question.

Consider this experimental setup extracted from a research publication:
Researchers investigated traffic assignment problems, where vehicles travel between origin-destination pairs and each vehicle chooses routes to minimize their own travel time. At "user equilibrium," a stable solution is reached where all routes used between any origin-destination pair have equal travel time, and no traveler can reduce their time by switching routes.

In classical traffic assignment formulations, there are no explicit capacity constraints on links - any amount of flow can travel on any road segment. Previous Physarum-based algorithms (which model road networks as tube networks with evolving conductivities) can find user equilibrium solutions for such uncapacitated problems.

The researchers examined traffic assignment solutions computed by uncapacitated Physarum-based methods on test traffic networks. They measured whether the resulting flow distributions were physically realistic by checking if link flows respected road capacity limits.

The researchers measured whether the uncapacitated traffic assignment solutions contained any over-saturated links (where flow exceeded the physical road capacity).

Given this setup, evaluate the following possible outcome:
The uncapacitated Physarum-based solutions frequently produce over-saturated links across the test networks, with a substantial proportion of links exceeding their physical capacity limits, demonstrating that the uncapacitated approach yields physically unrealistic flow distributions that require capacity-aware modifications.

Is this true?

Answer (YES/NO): YES